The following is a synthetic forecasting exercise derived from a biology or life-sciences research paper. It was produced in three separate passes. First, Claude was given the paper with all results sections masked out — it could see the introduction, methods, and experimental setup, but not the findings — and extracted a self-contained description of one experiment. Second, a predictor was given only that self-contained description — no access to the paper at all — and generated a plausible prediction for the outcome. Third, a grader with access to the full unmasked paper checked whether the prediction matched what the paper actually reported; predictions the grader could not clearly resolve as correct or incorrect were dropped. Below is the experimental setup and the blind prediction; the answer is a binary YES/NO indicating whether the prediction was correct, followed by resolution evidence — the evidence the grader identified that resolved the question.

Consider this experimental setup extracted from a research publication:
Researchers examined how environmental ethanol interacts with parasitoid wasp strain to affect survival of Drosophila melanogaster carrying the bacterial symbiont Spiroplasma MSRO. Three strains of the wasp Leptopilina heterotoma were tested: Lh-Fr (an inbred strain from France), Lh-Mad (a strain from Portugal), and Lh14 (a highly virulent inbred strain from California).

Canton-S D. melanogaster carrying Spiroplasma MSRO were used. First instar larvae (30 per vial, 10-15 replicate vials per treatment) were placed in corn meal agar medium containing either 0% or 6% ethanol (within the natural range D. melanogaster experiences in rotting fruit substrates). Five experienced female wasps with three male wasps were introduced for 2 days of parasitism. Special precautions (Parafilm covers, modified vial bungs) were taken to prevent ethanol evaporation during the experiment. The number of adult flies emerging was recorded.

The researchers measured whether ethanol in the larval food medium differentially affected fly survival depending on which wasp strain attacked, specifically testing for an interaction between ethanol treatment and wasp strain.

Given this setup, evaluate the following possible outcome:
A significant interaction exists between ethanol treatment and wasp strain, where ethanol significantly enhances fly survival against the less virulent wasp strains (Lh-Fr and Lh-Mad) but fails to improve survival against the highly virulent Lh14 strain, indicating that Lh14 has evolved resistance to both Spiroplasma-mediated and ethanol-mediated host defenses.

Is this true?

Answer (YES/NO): NO